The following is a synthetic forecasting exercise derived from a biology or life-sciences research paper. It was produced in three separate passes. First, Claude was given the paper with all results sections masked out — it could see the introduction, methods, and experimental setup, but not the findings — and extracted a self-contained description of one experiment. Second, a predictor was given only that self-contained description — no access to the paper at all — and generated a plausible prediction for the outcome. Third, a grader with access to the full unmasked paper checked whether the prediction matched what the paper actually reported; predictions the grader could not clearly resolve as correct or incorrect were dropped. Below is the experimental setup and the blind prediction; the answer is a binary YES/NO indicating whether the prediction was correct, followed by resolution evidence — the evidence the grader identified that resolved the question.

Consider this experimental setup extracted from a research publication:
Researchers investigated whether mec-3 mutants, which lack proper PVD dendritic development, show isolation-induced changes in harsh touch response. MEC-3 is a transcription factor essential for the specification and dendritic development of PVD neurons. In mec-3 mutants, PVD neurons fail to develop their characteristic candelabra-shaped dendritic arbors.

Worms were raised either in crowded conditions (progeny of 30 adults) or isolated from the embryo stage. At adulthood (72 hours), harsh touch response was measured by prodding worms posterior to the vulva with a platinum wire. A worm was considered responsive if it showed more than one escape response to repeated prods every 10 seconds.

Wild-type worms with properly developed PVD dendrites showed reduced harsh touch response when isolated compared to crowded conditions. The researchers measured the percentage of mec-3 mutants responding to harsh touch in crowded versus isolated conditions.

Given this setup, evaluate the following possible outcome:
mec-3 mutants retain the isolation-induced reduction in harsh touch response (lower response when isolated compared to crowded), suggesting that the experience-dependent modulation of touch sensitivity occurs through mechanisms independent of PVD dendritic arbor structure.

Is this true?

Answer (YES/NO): NO